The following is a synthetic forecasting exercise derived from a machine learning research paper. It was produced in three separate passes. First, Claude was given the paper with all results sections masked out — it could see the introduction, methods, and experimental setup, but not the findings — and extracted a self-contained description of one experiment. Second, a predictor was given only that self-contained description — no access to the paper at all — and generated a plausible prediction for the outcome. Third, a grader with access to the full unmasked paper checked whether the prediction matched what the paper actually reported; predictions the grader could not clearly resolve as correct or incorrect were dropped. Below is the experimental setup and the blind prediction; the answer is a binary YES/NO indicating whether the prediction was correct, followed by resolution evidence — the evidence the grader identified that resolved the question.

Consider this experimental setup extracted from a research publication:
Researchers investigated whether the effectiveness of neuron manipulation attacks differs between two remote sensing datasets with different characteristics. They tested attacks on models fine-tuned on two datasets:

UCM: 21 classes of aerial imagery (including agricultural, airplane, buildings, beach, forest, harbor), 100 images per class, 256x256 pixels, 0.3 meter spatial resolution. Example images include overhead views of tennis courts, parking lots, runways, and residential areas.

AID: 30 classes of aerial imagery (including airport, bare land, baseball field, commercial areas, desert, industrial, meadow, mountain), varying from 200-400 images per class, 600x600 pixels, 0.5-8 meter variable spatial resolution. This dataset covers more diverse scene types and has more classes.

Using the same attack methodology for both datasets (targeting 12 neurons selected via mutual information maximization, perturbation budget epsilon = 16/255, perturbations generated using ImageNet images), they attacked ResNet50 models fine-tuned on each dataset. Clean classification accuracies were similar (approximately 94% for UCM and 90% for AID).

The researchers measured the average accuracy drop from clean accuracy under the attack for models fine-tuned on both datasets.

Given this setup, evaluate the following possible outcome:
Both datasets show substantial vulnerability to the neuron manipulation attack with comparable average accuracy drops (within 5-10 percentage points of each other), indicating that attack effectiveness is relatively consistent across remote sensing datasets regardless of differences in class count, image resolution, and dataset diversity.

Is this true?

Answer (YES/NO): YES